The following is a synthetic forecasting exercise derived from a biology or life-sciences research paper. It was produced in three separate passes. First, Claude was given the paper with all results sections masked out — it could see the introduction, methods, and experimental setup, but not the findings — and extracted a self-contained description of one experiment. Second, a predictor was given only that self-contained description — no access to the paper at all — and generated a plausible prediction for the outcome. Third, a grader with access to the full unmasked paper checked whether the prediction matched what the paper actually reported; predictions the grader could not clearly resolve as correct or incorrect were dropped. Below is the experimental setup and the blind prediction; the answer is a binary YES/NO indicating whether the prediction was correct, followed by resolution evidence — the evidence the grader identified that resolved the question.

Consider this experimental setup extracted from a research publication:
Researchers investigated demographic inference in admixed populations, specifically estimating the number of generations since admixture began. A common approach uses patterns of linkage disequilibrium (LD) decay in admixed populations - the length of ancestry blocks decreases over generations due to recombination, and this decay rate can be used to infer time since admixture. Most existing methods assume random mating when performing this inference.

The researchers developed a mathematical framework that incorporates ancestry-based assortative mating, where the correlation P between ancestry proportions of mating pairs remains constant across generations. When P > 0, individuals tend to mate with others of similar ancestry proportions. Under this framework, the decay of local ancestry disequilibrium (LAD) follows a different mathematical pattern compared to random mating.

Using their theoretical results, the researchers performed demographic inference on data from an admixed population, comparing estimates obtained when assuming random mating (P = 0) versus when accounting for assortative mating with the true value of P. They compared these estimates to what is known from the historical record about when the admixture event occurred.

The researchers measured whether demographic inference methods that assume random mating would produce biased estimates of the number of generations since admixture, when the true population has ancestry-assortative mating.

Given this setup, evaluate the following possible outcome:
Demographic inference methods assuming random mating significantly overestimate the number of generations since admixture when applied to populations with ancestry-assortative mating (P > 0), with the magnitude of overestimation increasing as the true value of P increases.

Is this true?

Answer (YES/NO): NO